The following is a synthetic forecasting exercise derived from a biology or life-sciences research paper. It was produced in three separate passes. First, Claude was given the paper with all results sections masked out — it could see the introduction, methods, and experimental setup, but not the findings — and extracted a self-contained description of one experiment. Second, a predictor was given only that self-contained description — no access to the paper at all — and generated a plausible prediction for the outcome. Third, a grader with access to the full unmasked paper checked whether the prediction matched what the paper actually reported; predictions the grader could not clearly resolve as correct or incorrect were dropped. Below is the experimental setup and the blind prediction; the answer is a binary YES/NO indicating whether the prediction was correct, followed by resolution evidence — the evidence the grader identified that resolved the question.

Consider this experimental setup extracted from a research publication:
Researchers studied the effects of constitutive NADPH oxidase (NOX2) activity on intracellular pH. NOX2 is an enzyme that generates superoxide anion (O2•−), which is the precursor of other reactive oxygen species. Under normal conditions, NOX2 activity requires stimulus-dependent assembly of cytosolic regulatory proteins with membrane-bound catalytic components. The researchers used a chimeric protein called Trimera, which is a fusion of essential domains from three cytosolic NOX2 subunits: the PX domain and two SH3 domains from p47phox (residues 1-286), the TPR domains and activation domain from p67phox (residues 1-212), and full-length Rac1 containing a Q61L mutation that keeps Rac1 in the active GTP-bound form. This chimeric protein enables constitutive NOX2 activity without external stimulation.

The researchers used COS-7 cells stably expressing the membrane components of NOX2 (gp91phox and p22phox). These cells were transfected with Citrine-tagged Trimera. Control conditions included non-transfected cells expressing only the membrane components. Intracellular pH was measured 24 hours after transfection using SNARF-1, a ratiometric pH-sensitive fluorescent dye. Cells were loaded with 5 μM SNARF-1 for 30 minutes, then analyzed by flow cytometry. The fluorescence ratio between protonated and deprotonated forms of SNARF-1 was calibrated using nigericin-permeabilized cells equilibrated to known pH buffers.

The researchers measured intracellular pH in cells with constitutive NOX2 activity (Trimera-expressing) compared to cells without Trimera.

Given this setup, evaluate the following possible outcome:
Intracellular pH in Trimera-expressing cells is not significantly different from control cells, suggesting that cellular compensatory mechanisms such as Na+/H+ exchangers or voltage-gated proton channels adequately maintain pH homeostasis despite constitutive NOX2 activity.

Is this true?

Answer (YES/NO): NO